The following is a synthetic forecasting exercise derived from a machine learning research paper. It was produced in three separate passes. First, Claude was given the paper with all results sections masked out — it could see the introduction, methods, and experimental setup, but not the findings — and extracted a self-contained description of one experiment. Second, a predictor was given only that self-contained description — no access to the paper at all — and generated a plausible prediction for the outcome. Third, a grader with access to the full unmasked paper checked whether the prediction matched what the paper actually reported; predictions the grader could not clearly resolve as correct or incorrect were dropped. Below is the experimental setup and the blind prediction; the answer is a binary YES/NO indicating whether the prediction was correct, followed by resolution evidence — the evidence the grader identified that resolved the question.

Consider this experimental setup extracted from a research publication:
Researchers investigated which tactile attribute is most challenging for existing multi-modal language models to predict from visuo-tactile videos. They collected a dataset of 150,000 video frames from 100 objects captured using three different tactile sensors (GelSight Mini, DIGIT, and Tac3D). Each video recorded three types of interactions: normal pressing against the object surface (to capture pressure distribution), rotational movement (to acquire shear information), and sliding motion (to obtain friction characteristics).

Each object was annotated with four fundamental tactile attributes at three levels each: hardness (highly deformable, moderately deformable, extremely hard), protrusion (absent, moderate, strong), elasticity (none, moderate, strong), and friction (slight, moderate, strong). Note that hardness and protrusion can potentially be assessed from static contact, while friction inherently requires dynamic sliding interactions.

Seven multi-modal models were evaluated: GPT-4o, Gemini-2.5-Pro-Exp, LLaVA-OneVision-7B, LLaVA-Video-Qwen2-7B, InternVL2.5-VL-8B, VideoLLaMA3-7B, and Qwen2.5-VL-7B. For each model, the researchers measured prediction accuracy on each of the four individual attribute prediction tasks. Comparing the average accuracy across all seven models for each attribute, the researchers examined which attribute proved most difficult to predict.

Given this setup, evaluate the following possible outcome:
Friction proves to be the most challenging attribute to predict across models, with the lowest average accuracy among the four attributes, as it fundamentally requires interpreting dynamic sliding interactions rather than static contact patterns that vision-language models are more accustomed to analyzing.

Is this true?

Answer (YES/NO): YES